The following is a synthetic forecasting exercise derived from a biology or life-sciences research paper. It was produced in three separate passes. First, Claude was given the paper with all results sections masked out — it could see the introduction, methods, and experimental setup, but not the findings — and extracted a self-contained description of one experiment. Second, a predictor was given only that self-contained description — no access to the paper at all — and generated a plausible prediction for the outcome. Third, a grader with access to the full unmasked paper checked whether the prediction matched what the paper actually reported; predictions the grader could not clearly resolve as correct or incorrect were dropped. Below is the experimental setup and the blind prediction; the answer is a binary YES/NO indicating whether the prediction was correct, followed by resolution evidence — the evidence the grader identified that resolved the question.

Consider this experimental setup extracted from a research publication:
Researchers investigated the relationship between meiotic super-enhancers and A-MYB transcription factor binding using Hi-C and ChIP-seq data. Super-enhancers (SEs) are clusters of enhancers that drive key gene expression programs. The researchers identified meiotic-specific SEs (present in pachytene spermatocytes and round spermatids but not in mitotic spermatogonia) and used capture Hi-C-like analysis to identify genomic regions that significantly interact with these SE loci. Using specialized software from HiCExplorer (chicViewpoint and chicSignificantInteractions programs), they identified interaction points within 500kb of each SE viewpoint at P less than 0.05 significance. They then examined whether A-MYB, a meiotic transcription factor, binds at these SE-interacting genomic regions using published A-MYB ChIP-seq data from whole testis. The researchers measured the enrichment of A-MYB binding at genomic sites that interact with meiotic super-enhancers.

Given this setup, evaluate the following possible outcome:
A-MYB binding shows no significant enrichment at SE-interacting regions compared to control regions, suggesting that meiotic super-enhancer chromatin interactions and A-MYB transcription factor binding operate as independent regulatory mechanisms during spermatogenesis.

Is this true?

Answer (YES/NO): NO